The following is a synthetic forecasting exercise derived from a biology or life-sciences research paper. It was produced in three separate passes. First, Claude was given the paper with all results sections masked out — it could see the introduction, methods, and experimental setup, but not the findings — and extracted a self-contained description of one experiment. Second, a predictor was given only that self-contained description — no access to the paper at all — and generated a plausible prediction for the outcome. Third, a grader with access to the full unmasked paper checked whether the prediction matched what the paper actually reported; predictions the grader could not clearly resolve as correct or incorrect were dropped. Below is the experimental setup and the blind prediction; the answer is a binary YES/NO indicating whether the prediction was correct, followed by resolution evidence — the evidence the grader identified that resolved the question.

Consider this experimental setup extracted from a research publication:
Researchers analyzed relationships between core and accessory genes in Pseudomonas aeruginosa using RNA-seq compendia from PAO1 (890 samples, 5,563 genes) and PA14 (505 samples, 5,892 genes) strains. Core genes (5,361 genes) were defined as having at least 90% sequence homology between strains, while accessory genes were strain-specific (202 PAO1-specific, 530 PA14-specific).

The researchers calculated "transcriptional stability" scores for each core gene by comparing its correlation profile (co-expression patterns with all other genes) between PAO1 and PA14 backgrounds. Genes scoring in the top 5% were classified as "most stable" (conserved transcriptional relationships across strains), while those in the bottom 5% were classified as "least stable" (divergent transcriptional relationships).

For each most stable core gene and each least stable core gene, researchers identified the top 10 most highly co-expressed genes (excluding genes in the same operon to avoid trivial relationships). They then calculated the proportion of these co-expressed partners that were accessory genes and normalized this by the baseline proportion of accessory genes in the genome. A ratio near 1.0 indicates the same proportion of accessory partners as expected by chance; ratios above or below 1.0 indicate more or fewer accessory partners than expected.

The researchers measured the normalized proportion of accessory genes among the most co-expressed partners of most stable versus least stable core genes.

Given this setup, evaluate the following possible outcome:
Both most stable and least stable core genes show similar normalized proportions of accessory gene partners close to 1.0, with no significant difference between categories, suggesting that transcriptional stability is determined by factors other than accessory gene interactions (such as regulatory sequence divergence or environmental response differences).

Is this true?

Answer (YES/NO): NO